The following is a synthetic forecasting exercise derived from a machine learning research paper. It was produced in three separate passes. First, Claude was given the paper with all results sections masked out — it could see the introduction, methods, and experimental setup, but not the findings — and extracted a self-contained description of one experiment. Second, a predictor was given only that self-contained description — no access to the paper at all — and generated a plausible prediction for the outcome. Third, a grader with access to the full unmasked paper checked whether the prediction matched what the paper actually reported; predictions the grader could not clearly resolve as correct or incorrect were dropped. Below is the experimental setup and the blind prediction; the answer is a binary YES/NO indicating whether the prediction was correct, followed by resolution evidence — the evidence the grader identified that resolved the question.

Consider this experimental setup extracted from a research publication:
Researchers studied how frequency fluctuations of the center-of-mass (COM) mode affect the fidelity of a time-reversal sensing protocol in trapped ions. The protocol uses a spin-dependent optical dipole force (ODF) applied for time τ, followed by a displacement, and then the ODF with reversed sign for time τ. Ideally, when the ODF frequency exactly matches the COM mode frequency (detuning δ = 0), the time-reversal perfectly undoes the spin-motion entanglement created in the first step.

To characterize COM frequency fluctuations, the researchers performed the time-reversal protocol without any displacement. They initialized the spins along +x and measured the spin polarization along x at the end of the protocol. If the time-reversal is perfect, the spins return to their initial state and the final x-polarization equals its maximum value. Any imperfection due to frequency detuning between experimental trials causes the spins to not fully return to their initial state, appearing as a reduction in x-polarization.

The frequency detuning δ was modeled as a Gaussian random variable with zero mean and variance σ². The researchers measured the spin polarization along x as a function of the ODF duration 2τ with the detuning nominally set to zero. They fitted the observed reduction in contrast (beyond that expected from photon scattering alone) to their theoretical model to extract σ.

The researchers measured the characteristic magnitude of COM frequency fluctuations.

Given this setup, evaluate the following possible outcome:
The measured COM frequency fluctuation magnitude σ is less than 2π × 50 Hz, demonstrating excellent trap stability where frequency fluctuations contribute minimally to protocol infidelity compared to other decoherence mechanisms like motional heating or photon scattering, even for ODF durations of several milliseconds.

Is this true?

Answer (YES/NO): NO